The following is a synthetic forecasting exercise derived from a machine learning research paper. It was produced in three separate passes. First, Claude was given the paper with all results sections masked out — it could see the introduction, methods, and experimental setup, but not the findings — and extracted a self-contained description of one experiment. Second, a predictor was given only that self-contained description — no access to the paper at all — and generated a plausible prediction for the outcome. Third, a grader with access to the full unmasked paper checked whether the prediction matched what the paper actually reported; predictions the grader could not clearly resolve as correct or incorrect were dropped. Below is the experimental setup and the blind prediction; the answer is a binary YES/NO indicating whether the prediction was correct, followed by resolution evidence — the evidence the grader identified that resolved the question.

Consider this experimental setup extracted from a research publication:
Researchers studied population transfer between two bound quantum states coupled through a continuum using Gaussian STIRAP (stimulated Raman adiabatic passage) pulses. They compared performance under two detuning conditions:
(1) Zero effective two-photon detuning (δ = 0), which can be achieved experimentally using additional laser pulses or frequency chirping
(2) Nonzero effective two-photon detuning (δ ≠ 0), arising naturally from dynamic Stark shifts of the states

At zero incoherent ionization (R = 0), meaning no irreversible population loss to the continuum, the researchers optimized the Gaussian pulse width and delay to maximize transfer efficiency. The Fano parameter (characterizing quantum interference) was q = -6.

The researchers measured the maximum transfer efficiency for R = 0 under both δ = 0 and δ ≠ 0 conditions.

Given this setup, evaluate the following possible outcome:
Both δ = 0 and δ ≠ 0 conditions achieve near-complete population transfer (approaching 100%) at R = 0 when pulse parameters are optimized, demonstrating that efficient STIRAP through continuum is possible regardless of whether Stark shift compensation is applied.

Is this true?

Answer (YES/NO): NO